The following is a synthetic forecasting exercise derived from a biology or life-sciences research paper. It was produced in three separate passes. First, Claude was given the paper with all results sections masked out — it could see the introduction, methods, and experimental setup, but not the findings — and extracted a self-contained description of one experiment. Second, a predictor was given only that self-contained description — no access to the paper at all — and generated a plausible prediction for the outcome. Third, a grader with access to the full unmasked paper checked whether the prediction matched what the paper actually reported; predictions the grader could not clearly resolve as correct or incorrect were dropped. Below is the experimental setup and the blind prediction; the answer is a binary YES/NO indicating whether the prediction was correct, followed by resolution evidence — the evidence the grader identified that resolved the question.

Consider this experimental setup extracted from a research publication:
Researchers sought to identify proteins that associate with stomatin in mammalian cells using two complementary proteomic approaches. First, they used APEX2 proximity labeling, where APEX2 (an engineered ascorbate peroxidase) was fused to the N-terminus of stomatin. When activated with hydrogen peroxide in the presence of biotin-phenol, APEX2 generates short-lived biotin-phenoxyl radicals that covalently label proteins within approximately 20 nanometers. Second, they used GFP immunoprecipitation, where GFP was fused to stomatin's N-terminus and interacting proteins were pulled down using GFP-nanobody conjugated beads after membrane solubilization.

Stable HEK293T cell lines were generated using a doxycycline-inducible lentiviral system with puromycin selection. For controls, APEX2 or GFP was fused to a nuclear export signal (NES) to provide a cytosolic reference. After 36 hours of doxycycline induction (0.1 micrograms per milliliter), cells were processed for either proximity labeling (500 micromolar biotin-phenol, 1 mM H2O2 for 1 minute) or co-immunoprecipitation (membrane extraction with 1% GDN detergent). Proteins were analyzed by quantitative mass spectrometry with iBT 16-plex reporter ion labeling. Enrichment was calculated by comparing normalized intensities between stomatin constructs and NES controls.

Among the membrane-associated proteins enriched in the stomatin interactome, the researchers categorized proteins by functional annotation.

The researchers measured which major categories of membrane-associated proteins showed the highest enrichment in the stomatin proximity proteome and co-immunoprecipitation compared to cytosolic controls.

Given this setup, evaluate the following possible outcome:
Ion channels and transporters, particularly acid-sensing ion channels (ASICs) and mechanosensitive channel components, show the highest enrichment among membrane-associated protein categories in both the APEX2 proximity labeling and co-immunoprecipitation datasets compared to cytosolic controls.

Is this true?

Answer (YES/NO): NO